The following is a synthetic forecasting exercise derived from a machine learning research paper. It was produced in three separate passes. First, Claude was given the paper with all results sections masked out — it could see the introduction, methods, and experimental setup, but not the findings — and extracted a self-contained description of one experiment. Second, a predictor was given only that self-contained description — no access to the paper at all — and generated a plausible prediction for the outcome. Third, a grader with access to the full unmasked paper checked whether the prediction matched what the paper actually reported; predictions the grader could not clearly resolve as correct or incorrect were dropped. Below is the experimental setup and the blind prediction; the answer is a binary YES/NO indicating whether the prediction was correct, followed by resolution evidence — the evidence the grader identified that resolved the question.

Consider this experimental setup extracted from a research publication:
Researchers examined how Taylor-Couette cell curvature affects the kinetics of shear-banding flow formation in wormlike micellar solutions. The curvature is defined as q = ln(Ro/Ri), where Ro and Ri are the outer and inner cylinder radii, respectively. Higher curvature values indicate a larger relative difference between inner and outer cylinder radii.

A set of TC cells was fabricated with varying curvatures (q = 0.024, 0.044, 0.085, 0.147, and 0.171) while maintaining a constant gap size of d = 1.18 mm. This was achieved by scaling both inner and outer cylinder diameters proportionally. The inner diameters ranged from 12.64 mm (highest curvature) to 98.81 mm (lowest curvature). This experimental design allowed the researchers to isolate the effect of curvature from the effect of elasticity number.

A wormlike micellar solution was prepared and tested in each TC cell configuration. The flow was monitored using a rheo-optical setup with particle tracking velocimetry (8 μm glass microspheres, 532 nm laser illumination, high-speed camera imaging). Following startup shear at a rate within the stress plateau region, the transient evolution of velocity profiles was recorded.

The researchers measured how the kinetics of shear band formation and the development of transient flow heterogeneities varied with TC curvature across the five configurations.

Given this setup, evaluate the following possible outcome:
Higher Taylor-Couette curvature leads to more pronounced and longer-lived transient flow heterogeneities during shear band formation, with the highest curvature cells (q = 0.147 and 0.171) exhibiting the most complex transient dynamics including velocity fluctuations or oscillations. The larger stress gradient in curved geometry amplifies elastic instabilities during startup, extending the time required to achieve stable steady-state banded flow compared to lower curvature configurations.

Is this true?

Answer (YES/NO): NO